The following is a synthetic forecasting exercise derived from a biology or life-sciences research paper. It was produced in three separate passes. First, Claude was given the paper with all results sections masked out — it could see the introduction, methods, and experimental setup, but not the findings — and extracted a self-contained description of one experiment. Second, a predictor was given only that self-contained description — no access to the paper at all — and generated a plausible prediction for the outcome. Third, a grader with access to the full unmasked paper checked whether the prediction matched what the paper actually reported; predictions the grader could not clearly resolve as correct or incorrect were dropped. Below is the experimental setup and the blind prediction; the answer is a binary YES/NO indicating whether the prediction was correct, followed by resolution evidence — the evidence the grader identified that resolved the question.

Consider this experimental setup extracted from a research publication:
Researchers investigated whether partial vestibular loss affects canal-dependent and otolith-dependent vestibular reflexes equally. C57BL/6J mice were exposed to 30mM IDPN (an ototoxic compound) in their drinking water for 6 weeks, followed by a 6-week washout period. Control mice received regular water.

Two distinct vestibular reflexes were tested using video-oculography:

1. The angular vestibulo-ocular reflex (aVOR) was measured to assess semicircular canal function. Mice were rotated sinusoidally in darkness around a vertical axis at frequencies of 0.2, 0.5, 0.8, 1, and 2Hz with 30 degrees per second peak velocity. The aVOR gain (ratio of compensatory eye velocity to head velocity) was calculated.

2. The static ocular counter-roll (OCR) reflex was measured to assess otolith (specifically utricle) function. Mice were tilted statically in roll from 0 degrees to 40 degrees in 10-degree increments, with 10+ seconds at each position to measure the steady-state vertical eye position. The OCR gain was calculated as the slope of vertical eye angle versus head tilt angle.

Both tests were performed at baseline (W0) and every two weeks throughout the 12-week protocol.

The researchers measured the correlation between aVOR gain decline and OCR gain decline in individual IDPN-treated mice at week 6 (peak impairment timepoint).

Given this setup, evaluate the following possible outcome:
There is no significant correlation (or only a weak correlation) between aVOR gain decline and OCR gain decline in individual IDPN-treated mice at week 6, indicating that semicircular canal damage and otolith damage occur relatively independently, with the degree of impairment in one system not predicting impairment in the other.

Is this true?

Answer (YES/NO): NO